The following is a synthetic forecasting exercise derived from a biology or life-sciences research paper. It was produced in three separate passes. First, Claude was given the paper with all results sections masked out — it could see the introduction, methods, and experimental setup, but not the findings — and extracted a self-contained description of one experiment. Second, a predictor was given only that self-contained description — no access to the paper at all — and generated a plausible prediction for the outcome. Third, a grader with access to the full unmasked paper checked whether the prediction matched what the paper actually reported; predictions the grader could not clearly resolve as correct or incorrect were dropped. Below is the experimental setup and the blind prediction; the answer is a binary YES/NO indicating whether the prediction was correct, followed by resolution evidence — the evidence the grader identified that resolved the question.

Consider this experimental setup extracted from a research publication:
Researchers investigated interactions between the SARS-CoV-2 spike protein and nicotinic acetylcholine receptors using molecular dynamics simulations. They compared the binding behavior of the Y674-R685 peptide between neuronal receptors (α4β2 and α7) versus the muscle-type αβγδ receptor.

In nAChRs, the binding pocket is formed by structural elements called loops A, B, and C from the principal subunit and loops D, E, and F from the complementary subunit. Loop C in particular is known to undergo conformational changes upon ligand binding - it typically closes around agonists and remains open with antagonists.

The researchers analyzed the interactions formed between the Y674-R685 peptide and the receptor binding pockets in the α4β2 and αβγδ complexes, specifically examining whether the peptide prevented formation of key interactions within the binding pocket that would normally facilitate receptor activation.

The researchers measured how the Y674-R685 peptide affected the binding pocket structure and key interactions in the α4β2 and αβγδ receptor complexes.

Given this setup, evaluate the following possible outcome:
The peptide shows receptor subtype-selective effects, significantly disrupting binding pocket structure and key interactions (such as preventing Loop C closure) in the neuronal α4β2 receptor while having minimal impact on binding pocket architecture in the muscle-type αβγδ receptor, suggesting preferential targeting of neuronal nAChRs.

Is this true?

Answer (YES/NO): NO